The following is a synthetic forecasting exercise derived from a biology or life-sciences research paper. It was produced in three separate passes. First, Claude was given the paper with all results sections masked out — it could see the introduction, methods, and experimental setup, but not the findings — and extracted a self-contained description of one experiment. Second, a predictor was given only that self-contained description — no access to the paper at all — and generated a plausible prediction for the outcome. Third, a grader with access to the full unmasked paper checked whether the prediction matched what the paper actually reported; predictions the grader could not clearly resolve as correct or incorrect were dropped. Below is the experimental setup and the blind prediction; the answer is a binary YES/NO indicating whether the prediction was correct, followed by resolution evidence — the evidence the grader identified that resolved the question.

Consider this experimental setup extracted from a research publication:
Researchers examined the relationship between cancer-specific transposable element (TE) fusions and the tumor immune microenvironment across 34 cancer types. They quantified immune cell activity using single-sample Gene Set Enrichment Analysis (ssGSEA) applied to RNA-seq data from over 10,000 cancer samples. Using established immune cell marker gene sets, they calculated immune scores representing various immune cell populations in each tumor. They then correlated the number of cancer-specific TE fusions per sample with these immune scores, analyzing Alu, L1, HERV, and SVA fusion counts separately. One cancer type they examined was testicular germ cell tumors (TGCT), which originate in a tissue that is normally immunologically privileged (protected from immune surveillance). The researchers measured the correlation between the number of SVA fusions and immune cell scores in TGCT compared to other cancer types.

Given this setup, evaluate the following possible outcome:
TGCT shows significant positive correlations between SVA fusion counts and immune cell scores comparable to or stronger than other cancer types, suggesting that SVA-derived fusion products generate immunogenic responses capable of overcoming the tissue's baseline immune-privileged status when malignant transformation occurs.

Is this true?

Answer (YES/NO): NO